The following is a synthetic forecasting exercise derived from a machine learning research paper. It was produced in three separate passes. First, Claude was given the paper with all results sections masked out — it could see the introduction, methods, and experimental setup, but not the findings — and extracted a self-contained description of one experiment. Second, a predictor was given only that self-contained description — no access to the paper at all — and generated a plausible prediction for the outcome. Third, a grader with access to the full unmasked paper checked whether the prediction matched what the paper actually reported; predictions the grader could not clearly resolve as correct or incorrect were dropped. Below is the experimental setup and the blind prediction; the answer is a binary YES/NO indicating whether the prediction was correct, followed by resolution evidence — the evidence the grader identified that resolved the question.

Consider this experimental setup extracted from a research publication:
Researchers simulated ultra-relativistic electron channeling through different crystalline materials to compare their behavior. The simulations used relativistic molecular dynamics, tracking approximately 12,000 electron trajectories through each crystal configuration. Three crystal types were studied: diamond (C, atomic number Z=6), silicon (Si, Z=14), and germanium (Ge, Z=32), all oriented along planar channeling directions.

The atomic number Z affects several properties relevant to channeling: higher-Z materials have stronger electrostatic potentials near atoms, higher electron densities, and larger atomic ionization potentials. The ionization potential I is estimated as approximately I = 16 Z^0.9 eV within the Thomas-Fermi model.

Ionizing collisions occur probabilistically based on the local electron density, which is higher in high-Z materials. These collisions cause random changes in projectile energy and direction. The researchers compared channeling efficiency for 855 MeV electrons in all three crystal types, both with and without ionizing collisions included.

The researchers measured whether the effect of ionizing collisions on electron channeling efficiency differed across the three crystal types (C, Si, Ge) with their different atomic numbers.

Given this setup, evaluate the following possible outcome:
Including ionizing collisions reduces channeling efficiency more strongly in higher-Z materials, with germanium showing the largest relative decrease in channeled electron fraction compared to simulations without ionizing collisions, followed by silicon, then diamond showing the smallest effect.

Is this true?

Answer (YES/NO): NO